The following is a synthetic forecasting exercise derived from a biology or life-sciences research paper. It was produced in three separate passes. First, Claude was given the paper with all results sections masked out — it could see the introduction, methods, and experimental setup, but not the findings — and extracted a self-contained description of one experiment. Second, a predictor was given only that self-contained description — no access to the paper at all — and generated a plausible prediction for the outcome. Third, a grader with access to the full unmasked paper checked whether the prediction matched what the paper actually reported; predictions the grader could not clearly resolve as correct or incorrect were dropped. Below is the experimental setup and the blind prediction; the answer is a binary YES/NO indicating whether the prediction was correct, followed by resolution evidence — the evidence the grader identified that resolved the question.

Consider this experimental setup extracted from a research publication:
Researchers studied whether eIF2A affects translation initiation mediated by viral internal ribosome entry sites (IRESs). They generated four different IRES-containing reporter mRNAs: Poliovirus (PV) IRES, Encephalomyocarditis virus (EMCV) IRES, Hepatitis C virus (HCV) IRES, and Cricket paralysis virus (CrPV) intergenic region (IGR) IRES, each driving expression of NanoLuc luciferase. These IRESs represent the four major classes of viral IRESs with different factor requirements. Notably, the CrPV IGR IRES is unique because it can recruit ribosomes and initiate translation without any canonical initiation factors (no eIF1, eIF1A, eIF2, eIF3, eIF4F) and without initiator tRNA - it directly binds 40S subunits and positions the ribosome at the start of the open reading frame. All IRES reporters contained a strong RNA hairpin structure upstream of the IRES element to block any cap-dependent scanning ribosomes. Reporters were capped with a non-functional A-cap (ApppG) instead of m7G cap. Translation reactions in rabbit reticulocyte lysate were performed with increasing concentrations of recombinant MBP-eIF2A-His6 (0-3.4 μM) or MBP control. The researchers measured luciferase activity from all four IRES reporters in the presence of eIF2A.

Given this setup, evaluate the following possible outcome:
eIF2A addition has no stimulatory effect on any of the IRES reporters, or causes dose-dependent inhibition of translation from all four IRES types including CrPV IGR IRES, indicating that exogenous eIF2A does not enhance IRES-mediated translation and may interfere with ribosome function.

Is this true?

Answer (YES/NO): YES